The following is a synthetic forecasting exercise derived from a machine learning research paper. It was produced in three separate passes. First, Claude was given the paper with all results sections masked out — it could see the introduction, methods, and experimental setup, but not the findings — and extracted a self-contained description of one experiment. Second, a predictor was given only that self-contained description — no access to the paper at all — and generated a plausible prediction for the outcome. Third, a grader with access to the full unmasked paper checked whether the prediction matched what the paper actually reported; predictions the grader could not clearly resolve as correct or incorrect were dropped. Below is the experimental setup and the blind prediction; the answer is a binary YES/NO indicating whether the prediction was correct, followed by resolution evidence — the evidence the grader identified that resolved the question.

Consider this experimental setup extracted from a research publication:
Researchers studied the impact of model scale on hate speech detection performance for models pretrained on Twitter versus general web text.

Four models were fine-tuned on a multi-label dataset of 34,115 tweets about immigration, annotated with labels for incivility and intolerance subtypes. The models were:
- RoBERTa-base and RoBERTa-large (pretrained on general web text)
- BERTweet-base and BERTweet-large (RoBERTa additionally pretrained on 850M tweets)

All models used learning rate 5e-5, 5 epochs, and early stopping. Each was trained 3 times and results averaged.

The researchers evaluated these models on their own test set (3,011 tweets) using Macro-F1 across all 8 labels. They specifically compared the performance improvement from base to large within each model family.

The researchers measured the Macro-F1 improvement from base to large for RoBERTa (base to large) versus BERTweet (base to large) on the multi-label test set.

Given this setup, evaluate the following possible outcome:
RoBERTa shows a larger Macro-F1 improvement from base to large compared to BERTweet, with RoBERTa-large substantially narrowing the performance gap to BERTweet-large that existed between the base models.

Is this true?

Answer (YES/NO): NO